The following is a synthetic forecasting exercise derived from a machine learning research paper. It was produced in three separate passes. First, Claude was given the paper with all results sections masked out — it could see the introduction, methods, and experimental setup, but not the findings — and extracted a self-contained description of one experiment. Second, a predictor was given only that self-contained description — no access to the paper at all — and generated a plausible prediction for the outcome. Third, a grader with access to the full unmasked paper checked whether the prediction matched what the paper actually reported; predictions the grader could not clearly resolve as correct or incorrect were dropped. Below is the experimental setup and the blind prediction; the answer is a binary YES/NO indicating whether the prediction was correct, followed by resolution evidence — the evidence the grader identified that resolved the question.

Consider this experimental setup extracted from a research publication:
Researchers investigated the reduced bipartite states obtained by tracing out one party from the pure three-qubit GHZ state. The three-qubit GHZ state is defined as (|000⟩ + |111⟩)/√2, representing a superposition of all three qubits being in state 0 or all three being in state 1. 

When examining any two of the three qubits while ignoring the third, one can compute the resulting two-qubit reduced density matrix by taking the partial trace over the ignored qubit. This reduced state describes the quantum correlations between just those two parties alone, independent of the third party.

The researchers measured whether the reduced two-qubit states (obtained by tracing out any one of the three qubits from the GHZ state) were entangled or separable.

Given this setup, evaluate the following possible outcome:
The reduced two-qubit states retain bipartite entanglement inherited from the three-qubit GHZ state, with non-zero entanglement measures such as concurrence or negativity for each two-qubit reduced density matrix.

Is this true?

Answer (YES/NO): NO